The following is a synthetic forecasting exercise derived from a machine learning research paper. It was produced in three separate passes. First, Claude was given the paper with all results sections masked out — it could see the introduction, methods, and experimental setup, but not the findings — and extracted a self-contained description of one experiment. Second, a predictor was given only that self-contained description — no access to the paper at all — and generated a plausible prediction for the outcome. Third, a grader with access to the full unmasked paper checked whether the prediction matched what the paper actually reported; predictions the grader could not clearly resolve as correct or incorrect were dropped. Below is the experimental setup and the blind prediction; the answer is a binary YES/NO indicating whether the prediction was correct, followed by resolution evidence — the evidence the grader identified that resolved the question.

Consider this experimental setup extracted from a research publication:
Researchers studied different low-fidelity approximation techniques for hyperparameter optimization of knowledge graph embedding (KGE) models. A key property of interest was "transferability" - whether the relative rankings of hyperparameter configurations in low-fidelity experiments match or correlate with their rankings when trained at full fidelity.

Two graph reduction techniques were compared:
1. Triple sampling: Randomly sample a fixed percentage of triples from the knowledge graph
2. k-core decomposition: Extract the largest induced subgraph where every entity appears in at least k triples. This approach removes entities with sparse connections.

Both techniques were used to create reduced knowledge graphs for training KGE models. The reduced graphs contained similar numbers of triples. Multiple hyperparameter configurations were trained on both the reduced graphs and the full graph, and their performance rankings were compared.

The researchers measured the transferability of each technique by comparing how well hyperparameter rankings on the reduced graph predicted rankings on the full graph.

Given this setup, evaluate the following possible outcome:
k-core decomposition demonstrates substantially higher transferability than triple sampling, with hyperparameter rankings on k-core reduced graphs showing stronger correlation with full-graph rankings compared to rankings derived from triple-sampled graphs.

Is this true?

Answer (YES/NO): YES